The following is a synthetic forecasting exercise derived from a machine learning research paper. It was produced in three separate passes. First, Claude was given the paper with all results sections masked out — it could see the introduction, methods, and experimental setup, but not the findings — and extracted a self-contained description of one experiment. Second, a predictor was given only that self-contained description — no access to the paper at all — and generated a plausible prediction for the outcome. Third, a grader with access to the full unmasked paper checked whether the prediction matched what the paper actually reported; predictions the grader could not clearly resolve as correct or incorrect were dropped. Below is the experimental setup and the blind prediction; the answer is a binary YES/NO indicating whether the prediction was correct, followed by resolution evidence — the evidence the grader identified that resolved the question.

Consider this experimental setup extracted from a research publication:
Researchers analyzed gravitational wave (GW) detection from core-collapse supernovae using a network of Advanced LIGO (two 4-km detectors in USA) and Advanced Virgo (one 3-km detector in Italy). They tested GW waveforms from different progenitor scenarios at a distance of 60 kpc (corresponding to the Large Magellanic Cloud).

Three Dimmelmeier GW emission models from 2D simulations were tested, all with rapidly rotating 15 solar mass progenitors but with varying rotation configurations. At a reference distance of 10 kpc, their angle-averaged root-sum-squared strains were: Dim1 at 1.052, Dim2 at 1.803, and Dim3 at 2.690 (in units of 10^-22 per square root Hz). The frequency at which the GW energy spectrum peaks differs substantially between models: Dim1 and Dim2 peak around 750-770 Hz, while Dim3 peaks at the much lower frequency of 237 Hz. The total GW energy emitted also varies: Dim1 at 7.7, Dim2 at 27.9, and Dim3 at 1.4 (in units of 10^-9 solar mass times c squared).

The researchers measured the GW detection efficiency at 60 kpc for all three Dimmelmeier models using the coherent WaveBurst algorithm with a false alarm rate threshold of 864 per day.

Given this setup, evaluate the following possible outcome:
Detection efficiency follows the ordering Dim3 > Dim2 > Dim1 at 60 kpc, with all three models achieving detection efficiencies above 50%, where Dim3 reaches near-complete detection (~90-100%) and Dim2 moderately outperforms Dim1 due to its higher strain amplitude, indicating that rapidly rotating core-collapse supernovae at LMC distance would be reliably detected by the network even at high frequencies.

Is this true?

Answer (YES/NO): NO